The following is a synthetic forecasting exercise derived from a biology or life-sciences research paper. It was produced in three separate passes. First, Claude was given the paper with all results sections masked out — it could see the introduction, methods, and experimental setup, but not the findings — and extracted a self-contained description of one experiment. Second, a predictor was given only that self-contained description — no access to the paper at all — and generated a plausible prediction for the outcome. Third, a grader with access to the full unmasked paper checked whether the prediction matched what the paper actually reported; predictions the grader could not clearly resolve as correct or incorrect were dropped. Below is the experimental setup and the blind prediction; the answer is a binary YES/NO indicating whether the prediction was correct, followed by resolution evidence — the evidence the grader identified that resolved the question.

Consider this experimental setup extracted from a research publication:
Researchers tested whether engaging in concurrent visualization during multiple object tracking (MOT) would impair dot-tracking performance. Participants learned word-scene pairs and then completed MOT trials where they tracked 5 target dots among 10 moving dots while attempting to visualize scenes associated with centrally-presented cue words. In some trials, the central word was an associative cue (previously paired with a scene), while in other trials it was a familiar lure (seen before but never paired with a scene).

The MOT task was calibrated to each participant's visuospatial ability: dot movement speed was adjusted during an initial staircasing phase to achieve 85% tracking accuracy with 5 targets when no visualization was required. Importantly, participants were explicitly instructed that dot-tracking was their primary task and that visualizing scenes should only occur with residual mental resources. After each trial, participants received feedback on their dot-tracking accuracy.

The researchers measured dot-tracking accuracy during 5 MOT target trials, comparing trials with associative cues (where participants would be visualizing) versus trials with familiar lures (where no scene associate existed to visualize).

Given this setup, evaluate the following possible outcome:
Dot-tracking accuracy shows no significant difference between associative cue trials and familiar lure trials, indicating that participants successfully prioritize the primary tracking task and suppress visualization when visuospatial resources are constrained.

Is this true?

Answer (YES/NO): YES